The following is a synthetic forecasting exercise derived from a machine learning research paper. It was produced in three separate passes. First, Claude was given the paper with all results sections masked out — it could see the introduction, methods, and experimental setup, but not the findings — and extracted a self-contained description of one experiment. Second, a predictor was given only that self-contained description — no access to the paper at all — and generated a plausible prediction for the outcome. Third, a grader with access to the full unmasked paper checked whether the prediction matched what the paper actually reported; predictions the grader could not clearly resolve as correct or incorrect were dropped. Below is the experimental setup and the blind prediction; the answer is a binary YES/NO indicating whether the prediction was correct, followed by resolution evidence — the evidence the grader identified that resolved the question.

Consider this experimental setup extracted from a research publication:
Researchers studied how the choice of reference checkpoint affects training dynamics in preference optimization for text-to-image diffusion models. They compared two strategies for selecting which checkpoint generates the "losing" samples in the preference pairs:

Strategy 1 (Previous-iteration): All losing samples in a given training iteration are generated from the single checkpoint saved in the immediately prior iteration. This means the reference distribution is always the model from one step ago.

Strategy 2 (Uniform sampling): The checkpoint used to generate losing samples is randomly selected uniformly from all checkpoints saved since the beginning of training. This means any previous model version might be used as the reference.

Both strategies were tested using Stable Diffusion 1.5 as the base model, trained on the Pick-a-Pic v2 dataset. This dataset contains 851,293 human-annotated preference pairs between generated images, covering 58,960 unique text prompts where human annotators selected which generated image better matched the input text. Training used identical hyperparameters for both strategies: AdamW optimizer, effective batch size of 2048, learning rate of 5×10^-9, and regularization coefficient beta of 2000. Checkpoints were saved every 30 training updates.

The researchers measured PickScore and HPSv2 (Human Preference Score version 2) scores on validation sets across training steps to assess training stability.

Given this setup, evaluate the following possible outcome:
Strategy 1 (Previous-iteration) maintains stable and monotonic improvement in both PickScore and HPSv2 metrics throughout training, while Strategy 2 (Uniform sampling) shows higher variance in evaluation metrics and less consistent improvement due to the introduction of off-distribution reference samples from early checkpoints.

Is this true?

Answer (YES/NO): NO